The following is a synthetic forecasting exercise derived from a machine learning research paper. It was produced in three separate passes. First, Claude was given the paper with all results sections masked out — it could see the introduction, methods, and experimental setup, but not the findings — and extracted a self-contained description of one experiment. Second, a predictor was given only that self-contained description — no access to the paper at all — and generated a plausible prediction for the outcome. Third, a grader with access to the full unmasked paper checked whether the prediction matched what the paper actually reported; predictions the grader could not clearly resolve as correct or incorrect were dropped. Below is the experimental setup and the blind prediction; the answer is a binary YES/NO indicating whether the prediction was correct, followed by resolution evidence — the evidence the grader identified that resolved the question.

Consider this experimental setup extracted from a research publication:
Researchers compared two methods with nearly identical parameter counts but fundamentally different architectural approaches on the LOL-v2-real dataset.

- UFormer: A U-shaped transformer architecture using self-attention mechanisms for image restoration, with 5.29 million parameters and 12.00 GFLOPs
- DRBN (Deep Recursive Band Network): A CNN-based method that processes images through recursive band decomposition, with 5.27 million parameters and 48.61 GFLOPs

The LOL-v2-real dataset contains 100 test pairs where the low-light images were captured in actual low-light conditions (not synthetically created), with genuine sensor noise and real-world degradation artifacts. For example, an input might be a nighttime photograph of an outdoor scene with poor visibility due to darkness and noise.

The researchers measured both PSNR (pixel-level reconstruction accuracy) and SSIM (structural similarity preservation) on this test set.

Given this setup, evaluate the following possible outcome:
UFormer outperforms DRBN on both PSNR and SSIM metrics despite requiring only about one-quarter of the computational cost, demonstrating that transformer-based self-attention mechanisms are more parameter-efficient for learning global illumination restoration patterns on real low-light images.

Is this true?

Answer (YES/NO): NO